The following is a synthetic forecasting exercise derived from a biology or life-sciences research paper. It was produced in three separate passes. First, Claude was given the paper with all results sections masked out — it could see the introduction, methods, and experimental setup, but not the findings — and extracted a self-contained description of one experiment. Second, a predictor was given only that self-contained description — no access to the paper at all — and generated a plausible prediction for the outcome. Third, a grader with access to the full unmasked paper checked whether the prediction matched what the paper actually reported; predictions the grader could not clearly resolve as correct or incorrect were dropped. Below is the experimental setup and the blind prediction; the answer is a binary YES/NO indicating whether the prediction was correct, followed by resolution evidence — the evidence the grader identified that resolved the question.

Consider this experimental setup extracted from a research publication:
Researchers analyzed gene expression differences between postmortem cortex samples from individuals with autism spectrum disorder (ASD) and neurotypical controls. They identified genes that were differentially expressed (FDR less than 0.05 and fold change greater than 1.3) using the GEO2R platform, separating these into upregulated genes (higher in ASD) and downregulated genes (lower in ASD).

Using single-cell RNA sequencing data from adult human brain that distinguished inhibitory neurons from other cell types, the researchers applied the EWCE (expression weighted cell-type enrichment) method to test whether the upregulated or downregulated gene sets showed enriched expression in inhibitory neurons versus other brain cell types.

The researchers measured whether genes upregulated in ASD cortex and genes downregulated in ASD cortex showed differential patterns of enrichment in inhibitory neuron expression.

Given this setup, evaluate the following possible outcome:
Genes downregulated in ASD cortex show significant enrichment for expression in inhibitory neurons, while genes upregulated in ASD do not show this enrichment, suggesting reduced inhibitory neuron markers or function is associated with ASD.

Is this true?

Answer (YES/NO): NO